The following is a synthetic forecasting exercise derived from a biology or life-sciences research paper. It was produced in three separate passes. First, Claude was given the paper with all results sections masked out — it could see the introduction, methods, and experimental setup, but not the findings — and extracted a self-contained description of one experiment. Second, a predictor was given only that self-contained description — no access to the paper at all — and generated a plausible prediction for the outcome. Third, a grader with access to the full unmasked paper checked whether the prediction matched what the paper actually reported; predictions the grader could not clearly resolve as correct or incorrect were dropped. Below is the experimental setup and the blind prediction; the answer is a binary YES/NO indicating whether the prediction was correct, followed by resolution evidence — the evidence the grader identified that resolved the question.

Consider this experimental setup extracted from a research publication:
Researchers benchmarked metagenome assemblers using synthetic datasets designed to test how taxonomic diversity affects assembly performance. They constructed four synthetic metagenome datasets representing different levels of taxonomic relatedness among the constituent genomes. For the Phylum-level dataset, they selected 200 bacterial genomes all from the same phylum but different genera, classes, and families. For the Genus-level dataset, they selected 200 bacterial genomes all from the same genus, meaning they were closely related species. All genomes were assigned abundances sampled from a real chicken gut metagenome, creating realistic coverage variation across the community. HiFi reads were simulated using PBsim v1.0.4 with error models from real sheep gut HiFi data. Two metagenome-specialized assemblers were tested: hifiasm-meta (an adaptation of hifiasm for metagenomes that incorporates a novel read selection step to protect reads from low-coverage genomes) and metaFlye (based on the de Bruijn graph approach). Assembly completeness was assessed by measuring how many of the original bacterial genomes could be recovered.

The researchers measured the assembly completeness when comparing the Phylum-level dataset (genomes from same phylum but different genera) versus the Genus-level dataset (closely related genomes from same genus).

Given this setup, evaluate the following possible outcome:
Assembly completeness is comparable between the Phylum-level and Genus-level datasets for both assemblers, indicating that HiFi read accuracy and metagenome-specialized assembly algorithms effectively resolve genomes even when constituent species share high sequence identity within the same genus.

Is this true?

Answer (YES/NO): NO